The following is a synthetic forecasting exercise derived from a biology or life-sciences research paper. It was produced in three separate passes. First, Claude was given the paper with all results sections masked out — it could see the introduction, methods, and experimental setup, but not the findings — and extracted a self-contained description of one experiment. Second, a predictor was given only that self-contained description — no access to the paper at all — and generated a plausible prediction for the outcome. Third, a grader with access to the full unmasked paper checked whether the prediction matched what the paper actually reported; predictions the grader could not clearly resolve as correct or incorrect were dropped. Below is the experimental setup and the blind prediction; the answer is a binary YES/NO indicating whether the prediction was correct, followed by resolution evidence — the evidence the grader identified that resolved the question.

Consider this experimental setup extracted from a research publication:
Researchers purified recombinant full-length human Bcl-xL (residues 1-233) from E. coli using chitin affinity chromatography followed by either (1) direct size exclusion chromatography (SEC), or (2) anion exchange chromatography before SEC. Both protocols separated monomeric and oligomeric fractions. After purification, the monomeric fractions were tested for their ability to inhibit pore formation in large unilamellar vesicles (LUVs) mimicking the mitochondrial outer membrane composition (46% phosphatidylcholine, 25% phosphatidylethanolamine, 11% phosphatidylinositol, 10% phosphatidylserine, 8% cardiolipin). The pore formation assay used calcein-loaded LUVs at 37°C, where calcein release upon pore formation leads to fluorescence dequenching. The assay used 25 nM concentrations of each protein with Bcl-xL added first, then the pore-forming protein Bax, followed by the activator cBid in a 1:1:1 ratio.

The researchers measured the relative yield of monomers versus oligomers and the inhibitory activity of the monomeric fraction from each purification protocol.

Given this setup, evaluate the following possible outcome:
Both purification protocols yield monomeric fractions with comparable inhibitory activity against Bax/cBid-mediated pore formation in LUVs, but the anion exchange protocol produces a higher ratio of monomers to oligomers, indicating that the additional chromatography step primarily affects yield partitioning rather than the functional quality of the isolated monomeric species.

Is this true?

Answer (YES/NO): NO